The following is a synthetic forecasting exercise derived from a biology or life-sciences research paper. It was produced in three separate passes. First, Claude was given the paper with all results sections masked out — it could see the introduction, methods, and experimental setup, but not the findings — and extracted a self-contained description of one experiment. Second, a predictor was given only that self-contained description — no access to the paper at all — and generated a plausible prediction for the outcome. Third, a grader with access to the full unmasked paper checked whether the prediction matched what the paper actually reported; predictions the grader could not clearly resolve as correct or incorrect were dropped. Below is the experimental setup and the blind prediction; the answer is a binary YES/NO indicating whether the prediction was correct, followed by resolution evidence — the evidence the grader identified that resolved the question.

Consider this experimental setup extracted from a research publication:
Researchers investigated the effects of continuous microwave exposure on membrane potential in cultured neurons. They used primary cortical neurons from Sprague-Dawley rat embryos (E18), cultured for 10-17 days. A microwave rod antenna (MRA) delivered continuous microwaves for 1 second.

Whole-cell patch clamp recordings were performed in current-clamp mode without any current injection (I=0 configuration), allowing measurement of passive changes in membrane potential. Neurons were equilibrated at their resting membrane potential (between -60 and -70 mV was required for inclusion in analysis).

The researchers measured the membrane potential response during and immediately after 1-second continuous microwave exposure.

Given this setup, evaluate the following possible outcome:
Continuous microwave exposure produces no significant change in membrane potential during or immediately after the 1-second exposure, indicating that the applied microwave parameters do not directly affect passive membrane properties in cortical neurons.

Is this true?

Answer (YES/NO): NO